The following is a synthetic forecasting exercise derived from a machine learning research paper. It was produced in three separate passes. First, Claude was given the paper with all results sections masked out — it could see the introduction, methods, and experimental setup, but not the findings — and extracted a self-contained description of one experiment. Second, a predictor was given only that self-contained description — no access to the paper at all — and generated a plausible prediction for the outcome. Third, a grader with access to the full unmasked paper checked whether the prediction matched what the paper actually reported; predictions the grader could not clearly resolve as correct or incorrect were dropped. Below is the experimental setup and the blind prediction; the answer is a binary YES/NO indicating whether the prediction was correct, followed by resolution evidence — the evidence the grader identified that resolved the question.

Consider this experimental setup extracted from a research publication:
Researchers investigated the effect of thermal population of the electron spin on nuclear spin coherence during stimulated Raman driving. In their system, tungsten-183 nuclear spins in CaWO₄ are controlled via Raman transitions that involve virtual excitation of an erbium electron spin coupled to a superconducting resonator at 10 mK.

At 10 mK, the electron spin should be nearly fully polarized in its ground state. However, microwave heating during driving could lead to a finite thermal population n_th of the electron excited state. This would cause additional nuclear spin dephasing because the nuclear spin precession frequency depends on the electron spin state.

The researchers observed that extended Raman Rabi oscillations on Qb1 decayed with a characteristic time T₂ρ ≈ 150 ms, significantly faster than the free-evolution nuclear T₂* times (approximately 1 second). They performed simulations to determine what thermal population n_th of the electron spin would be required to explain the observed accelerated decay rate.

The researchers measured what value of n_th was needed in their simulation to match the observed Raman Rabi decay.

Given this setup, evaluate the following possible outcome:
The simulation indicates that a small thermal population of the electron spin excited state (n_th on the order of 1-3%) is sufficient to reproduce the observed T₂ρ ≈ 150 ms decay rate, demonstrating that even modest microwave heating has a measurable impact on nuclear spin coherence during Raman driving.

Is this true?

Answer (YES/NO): YES